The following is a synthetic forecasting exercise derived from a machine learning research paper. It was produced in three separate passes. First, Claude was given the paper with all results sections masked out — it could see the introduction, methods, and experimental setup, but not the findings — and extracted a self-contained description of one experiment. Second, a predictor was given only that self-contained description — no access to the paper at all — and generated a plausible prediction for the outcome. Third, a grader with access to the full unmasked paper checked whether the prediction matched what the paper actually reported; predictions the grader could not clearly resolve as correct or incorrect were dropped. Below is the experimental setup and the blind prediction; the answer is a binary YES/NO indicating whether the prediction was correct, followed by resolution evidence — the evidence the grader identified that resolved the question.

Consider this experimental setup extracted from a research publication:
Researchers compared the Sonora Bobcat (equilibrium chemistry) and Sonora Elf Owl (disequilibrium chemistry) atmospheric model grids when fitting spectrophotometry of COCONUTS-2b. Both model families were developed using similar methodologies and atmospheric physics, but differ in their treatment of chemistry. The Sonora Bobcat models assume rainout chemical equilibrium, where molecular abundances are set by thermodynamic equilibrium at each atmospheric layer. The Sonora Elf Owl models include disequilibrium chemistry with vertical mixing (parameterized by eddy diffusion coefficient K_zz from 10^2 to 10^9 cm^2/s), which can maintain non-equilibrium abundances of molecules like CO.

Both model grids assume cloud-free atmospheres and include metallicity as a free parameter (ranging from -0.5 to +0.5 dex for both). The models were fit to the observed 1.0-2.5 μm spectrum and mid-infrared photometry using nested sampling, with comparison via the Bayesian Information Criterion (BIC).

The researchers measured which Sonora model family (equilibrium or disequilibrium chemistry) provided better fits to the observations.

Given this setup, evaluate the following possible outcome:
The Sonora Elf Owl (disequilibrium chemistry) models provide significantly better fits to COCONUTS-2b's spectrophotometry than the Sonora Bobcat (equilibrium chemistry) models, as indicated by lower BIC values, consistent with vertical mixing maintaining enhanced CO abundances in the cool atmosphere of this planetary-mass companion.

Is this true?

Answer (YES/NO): YES